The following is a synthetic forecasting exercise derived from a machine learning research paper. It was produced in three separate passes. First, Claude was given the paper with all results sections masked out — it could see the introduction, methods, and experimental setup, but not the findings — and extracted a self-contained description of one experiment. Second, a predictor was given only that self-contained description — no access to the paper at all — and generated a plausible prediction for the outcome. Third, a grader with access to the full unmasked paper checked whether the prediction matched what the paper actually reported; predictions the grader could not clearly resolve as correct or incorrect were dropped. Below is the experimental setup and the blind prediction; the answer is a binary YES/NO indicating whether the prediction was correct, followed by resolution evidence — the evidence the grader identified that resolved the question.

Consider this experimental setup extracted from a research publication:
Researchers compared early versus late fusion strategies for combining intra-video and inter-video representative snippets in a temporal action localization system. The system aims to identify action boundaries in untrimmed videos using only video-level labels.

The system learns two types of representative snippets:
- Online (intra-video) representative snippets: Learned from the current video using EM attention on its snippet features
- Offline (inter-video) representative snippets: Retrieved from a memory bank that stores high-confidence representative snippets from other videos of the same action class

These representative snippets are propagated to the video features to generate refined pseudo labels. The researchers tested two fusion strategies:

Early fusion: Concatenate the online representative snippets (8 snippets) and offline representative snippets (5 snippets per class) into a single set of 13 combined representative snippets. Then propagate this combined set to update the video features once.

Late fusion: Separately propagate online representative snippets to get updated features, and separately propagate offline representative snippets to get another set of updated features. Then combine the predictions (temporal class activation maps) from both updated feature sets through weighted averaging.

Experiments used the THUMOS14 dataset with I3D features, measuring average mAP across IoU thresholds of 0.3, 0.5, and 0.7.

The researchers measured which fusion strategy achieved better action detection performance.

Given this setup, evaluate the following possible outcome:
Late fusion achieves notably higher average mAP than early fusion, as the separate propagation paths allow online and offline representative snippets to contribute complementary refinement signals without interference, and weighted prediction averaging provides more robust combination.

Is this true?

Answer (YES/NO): YES